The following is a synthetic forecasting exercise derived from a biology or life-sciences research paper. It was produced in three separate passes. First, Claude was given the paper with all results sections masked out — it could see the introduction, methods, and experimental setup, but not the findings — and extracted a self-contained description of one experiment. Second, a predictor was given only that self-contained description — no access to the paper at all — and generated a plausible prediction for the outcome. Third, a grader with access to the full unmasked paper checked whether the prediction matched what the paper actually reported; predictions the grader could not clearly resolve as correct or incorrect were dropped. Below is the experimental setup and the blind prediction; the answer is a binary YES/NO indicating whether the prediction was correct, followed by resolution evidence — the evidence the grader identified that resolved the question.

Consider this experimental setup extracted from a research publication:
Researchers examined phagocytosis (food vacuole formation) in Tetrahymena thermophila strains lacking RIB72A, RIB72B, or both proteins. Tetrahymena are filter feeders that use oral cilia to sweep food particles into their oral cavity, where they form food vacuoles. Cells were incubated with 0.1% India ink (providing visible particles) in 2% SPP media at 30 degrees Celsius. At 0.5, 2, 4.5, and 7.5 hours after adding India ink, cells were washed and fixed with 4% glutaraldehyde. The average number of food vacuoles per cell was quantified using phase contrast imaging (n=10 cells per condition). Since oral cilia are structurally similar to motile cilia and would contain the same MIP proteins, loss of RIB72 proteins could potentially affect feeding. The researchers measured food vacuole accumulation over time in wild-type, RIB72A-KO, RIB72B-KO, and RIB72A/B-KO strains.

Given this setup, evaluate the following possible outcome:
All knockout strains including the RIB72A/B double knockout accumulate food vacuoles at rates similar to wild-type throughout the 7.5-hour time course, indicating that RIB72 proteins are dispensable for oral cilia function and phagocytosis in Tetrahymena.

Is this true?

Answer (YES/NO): NO